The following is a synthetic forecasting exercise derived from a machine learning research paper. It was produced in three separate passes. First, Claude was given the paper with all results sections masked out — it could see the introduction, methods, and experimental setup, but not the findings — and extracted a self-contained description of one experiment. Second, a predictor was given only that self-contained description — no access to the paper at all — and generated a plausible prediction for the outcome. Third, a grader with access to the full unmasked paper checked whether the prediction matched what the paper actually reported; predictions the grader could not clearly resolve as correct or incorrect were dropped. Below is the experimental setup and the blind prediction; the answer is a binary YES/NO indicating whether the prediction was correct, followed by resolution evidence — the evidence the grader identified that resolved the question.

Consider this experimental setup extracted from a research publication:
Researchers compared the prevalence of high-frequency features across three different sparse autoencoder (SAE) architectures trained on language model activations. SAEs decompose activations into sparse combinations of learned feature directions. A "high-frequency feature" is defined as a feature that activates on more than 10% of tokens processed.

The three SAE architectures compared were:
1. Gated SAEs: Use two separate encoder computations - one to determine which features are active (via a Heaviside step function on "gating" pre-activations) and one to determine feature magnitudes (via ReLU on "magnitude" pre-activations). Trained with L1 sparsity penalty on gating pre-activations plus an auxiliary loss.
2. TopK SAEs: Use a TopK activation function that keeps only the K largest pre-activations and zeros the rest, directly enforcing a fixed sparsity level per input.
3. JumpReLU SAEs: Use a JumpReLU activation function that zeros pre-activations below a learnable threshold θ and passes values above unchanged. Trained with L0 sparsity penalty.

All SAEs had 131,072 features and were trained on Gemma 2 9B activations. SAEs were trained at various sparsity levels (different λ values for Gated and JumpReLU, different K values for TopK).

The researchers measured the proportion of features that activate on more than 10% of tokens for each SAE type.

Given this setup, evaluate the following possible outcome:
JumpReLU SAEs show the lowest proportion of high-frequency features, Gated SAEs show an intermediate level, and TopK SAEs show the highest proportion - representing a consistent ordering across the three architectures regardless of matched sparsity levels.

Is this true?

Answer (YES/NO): NO